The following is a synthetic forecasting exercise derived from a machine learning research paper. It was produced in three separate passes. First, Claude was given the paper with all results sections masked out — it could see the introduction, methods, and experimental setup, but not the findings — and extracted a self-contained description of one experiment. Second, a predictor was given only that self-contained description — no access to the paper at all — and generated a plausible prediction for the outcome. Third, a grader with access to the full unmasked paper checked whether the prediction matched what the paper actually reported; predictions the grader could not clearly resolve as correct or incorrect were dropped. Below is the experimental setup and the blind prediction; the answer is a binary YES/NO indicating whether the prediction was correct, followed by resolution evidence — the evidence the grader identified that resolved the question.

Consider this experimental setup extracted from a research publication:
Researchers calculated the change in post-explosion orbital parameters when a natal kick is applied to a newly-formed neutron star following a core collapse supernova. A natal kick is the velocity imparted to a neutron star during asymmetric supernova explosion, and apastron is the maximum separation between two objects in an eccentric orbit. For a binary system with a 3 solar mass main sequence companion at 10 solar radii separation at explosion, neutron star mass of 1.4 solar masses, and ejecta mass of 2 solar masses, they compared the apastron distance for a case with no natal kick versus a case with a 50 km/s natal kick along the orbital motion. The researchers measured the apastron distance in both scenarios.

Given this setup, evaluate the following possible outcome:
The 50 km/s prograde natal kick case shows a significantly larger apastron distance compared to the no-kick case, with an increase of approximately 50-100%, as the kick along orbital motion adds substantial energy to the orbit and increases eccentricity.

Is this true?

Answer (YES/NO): NO